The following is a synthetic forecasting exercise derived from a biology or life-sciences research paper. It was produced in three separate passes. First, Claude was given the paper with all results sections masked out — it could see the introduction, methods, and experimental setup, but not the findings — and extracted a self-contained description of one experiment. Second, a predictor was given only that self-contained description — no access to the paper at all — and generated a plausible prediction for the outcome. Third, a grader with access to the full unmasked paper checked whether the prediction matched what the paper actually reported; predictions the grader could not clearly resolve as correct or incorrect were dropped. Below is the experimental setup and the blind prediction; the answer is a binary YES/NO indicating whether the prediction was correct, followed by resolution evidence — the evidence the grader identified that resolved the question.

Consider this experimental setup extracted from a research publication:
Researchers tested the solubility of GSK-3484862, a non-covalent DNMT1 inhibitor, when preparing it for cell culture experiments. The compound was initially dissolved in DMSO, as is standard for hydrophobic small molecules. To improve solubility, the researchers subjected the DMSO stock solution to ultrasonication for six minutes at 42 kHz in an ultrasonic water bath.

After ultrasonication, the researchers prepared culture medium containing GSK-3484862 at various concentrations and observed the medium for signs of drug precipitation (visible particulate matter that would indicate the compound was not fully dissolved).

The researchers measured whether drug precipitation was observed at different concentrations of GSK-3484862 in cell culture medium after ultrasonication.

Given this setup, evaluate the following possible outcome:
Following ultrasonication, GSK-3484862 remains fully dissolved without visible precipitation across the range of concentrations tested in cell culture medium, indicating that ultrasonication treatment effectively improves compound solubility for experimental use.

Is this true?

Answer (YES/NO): NO